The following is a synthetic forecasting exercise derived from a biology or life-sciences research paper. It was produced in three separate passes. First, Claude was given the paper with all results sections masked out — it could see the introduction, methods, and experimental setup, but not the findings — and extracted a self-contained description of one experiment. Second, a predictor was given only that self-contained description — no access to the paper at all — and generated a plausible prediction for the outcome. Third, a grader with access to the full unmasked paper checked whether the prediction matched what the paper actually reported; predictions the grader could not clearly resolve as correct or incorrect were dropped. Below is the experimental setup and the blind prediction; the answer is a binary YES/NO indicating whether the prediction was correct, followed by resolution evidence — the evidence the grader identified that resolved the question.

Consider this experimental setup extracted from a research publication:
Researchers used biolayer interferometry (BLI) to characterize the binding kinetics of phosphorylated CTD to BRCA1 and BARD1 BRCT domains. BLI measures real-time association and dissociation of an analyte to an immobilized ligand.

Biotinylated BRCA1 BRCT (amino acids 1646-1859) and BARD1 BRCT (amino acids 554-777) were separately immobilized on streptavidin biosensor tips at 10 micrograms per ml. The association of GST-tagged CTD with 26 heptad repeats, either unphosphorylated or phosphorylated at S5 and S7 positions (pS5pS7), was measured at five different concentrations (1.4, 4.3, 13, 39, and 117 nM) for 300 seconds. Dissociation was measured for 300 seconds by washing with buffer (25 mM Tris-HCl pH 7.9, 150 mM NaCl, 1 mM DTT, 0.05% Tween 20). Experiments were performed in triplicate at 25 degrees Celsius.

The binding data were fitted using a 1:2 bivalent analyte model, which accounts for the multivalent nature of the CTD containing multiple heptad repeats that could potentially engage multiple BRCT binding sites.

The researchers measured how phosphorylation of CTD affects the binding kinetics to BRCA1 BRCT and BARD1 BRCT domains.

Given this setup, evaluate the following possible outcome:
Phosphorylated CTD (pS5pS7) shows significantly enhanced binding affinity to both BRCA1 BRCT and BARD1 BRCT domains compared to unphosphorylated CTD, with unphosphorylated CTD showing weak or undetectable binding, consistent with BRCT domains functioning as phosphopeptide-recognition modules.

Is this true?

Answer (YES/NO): YES